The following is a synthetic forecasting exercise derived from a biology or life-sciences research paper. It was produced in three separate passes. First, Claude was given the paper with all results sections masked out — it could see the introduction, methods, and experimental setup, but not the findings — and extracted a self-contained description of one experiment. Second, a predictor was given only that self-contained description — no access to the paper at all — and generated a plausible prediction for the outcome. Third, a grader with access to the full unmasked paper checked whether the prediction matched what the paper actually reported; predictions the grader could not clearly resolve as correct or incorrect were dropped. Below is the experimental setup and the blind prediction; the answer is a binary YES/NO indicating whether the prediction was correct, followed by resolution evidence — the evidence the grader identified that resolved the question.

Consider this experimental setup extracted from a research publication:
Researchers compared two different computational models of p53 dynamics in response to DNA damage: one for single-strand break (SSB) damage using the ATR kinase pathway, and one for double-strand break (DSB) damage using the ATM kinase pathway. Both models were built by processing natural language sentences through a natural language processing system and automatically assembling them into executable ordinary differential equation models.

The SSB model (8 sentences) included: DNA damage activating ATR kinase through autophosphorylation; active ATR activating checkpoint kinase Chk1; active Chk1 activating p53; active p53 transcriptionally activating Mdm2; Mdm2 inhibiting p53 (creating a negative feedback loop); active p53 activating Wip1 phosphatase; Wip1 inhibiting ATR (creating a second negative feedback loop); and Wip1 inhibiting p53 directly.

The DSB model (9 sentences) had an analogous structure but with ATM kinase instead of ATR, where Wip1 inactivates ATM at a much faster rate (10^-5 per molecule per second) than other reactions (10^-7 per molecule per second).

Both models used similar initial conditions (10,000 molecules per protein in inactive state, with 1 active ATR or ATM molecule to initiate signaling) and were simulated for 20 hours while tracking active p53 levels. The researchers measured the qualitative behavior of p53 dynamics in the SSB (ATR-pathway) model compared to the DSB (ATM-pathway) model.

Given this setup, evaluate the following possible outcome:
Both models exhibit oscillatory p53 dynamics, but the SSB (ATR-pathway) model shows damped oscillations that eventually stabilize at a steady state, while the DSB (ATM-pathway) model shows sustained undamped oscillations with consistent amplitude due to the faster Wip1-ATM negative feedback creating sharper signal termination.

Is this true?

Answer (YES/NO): NO